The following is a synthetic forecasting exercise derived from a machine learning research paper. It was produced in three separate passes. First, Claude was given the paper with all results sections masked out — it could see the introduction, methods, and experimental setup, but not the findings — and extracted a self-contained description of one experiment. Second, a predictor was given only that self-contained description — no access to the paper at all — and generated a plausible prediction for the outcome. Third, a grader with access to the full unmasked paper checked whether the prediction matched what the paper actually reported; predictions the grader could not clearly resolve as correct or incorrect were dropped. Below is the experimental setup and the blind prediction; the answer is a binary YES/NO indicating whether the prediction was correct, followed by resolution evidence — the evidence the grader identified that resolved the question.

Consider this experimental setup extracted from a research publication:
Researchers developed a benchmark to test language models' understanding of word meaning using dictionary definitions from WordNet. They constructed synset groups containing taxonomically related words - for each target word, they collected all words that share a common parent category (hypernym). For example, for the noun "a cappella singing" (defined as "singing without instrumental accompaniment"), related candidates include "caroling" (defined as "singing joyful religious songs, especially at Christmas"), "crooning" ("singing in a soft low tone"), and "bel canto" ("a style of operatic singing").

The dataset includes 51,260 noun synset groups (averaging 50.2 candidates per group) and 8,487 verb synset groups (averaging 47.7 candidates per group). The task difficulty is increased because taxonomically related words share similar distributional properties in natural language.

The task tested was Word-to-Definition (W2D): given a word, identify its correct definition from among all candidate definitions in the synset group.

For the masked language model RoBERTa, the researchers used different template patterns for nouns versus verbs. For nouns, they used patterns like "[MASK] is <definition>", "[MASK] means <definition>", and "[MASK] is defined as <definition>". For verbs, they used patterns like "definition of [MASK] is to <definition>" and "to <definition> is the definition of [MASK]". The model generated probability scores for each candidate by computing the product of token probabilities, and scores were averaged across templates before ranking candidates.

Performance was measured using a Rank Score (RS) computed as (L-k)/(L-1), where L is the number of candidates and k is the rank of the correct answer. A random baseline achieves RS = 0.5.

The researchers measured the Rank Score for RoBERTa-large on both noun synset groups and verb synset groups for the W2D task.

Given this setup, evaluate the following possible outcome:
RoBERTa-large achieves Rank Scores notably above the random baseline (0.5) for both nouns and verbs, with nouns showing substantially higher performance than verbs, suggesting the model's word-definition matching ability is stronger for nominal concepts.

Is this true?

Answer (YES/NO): NO